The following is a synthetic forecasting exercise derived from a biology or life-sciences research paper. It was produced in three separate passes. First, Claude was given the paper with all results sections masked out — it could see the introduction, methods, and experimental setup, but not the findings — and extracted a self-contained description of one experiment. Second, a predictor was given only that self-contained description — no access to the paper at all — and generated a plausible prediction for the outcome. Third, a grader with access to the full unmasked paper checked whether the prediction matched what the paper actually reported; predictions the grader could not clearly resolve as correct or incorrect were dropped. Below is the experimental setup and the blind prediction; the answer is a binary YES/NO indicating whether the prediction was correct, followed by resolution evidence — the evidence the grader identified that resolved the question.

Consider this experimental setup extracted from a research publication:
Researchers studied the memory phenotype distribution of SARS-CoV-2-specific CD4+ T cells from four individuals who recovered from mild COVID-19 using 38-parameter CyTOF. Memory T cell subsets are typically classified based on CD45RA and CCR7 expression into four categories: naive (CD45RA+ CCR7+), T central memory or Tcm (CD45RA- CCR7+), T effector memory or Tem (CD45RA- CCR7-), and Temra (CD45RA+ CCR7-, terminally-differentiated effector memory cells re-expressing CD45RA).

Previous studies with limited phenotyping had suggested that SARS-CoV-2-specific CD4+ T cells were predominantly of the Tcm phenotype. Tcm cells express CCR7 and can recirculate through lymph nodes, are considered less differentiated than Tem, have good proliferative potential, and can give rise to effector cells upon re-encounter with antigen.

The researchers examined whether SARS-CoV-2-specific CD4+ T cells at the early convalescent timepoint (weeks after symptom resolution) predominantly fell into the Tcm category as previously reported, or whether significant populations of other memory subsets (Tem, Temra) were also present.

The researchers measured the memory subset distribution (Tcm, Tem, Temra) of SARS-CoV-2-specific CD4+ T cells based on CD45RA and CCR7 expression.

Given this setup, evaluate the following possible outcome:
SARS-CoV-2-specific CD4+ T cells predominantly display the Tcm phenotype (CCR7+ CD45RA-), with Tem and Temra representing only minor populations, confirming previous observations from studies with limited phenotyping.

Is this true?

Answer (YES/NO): YES